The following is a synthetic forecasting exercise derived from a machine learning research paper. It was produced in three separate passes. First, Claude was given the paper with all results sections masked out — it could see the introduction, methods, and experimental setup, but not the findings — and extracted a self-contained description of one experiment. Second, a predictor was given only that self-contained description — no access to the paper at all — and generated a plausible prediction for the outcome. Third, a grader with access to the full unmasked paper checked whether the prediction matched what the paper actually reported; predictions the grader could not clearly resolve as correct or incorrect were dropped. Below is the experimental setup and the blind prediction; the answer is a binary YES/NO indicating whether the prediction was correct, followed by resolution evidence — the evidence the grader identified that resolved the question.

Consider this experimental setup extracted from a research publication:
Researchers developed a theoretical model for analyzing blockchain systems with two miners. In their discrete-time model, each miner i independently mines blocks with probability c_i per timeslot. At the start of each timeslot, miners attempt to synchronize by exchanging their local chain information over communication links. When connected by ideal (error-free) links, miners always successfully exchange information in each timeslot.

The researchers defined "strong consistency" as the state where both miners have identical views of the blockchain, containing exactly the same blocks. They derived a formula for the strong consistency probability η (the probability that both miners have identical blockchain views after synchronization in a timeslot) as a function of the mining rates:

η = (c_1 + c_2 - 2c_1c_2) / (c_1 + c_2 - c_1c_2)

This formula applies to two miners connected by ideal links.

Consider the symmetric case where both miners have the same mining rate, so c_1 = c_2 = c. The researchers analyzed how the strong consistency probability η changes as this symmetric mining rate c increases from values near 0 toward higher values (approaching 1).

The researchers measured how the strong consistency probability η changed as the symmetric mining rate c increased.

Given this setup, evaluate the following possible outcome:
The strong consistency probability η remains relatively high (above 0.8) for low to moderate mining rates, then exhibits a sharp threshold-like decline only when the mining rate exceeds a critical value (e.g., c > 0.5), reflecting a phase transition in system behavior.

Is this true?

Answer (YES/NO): NO